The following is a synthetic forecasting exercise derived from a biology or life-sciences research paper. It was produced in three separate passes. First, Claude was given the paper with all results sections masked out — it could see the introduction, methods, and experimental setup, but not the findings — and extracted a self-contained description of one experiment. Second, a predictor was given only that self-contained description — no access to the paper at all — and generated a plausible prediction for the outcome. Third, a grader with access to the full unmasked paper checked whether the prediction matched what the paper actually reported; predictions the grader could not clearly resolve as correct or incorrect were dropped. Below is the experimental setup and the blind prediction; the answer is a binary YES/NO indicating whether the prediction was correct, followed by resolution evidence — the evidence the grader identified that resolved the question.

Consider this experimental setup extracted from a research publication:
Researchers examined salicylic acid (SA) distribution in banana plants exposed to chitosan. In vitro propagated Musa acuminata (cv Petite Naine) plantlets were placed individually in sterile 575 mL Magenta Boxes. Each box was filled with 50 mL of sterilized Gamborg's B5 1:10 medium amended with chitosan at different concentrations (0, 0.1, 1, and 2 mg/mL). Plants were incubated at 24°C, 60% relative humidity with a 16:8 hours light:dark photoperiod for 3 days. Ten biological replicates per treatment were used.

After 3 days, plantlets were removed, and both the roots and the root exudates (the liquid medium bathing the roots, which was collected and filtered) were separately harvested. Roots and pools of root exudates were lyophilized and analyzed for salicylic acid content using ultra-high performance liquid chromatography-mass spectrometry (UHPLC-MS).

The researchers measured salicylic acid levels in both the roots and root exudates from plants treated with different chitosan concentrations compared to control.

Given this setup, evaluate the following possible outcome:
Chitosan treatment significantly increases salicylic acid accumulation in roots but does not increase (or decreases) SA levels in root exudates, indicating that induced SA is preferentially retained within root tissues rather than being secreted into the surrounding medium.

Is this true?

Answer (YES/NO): NO